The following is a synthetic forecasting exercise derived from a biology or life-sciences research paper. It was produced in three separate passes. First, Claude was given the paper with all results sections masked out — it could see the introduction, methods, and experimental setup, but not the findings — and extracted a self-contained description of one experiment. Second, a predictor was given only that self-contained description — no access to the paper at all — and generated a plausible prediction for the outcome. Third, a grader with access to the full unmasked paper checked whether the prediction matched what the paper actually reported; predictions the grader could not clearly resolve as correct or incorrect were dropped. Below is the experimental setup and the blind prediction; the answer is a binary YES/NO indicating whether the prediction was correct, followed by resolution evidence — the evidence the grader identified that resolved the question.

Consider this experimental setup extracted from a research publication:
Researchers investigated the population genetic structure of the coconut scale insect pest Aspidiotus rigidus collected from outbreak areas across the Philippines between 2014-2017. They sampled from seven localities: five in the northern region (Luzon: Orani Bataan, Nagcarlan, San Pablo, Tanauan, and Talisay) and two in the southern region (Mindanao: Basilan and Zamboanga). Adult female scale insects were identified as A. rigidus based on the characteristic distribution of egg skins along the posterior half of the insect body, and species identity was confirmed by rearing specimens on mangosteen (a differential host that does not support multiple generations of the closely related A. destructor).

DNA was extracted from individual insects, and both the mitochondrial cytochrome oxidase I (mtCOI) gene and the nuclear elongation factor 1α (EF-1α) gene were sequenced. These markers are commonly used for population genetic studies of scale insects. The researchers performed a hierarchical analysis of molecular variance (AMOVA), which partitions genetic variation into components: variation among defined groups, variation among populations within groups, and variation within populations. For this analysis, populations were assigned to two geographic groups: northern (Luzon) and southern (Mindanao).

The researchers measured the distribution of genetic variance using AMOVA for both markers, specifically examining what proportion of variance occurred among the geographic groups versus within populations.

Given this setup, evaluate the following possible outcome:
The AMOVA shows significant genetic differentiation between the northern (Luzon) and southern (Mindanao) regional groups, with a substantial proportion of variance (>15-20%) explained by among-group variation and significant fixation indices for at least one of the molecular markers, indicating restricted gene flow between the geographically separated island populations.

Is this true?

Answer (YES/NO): YES